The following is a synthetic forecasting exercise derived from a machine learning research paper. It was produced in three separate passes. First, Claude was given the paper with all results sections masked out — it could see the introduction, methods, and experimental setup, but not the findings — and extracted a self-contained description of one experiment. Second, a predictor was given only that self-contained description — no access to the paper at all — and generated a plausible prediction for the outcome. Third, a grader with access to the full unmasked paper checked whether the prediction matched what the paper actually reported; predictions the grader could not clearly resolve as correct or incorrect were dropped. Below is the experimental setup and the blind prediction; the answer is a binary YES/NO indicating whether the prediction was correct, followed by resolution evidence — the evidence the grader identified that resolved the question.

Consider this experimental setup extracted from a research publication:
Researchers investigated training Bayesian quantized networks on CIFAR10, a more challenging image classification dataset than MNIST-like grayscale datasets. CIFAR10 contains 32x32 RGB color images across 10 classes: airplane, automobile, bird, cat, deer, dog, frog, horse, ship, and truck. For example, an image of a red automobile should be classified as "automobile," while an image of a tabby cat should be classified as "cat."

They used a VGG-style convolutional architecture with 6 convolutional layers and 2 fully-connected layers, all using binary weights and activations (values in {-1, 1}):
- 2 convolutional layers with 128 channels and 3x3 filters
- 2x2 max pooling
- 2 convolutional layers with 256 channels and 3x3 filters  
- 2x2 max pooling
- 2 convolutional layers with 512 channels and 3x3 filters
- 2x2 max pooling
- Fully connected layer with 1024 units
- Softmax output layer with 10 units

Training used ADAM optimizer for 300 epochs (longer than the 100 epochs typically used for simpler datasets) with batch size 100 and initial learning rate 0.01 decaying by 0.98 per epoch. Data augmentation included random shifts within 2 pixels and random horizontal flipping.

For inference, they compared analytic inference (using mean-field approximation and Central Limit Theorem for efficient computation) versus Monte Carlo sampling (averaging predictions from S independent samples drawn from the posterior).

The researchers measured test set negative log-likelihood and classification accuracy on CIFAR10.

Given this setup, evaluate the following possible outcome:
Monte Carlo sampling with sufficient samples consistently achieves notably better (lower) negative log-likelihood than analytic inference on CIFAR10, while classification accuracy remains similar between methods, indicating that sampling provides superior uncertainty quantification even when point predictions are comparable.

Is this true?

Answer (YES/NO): NO